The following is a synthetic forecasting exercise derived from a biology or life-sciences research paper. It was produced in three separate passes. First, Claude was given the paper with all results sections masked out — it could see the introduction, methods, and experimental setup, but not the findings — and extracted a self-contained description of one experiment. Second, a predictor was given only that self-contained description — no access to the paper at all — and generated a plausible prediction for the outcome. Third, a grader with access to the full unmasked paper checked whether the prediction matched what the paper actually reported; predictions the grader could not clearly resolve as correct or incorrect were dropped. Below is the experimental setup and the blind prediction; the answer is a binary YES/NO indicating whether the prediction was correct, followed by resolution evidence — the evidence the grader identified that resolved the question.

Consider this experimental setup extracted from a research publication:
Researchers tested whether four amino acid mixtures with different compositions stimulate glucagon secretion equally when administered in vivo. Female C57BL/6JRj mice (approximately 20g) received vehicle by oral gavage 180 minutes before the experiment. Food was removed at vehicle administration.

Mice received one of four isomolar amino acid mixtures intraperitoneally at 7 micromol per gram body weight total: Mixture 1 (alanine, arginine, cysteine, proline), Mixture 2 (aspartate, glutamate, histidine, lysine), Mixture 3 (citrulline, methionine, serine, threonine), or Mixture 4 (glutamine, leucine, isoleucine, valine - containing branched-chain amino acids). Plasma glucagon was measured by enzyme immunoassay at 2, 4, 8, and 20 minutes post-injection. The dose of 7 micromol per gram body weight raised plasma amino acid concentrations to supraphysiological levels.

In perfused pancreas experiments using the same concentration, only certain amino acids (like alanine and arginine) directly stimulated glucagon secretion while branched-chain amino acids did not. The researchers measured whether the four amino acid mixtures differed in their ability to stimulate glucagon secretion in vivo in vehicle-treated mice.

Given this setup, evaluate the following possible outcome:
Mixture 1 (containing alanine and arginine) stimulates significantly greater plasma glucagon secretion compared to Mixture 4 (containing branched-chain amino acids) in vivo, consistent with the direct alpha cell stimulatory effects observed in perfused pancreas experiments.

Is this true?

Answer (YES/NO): NO